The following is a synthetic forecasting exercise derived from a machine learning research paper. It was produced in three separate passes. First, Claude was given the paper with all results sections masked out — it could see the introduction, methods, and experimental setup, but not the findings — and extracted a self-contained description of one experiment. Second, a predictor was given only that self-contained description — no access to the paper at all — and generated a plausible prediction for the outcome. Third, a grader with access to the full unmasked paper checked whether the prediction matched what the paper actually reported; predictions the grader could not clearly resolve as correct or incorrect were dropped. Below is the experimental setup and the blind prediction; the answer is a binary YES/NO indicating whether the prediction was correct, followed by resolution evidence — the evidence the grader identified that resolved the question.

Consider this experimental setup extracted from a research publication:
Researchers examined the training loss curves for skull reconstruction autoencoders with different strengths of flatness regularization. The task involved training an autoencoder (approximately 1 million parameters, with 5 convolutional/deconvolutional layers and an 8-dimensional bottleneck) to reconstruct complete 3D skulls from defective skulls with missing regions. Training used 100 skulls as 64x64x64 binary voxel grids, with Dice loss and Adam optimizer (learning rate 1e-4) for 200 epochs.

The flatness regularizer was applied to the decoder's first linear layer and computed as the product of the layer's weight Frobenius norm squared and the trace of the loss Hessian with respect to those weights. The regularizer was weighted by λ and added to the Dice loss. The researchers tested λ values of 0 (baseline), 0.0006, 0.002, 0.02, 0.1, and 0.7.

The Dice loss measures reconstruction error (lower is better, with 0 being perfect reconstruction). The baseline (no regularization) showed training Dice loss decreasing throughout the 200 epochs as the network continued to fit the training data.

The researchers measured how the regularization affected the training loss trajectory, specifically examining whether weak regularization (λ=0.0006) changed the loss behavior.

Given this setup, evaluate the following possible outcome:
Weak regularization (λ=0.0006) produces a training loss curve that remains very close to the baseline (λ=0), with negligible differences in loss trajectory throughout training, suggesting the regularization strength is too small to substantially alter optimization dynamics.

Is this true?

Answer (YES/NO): NO